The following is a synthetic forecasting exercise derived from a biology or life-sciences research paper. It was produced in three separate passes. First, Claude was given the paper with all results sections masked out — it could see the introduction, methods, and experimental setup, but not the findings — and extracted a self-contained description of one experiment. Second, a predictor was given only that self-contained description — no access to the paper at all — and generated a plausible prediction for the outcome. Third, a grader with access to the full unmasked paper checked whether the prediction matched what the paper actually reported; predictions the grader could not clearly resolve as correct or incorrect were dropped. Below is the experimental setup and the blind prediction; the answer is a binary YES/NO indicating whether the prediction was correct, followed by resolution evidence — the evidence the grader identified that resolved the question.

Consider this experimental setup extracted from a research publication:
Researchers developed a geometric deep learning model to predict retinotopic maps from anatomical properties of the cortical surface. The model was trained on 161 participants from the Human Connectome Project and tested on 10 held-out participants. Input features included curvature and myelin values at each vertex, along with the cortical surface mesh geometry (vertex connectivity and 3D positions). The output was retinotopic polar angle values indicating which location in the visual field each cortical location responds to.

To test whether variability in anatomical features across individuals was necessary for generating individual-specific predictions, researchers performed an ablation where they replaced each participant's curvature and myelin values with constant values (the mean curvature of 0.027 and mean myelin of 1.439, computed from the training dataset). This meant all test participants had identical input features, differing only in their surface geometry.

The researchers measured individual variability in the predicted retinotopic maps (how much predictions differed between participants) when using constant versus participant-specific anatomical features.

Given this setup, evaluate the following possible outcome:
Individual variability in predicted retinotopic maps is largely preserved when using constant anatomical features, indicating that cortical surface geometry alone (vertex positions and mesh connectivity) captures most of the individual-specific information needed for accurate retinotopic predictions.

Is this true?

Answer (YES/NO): NO